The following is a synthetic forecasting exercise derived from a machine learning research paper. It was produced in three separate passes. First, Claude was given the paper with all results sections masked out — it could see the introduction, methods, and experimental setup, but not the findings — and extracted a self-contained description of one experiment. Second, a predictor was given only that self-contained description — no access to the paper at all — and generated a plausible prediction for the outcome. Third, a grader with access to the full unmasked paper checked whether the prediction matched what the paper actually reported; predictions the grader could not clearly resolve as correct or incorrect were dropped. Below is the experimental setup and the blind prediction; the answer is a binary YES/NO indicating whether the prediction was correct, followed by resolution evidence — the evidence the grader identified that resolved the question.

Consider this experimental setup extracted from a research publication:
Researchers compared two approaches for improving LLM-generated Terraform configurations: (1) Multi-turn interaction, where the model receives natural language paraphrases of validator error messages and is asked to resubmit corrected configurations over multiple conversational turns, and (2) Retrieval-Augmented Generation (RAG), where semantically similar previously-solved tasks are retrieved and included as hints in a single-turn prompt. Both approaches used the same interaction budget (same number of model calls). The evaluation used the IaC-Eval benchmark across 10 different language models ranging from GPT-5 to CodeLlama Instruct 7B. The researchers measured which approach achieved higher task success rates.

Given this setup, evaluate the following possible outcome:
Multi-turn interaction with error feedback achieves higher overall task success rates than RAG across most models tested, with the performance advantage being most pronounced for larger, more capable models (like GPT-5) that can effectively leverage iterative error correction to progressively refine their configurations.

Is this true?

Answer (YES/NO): NO